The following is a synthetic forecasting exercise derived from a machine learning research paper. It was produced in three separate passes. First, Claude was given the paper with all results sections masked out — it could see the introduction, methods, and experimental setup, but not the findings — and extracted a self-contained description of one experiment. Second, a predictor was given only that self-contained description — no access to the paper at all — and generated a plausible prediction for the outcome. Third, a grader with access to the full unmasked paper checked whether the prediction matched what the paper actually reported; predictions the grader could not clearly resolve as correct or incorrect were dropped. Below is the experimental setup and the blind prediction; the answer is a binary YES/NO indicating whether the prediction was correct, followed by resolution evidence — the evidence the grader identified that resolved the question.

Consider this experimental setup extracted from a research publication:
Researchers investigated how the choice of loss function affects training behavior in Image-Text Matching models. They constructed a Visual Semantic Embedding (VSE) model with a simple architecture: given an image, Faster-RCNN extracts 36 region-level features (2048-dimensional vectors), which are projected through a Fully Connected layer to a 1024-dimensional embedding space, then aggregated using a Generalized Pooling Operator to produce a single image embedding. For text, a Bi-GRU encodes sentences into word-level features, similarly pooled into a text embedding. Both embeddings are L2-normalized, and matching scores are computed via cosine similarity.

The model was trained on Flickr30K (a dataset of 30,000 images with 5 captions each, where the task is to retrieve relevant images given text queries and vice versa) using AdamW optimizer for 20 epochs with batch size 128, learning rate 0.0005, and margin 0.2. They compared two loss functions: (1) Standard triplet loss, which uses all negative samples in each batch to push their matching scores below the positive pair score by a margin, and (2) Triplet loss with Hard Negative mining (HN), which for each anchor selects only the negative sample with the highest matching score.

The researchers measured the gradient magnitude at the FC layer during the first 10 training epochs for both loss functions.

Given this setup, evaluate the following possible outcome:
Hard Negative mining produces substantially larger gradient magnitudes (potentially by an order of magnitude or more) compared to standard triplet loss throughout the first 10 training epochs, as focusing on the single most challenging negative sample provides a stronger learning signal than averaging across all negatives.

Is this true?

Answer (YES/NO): NO